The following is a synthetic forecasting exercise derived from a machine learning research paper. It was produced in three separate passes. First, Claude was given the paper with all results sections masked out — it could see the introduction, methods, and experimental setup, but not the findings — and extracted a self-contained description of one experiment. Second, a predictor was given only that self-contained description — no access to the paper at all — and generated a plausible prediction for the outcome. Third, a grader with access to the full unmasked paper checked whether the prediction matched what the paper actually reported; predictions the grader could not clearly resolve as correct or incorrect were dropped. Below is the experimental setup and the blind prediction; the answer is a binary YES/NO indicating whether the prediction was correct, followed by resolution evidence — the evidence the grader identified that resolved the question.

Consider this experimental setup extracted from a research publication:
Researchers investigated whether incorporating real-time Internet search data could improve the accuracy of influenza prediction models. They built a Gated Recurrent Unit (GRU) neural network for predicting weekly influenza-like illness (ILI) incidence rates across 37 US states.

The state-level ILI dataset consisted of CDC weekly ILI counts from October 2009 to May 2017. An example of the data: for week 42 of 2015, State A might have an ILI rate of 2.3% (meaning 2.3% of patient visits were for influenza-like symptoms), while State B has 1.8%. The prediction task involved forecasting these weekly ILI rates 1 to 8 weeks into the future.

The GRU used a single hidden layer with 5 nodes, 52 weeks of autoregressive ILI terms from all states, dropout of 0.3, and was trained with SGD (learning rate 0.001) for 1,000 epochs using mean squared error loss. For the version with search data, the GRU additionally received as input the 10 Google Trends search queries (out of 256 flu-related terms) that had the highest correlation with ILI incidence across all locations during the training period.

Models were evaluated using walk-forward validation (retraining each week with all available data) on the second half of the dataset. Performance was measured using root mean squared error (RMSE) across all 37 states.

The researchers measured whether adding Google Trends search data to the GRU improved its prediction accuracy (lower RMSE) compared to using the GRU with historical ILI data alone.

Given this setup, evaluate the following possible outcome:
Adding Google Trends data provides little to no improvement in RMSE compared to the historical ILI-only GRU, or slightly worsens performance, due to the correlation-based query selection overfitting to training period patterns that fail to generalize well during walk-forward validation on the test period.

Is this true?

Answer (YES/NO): NO